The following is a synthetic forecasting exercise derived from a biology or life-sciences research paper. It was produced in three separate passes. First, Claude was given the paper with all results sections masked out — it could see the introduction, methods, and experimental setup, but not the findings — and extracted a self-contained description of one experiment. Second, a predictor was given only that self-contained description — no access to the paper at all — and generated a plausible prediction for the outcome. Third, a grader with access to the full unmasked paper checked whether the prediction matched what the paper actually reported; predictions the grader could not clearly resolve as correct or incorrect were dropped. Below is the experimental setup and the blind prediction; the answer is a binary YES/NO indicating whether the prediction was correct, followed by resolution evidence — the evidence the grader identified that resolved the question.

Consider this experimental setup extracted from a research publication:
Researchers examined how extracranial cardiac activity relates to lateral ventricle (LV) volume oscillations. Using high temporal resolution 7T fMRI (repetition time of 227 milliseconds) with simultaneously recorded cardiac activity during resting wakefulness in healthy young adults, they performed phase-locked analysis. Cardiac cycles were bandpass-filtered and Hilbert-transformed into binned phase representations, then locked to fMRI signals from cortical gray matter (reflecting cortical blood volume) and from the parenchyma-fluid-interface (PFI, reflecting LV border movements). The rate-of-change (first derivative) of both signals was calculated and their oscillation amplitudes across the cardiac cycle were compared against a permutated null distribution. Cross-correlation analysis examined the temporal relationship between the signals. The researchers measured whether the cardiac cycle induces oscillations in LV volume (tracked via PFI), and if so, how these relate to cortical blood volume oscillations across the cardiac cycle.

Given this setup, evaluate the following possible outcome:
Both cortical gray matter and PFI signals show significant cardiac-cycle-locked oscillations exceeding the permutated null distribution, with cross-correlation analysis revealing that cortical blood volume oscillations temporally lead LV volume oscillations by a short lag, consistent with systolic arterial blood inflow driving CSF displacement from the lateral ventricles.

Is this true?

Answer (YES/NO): NO